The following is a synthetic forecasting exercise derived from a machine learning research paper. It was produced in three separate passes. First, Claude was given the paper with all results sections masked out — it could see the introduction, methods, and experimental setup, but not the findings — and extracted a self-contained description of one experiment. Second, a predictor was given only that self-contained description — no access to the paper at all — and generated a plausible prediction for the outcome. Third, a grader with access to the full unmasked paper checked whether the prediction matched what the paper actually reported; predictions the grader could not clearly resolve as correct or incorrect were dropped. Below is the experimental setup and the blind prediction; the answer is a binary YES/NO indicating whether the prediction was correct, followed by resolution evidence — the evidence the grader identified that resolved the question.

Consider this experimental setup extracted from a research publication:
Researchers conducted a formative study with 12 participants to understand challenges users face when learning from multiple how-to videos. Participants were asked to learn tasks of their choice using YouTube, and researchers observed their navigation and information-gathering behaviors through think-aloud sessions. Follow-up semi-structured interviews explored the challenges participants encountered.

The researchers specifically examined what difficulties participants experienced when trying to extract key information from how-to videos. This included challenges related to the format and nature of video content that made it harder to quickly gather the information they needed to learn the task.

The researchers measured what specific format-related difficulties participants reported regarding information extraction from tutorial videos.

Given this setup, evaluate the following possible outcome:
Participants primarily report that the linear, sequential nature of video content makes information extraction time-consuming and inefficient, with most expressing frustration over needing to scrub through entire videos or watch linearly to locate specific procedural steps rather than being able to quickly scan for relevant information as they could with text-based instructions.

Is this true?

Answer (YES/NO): NO